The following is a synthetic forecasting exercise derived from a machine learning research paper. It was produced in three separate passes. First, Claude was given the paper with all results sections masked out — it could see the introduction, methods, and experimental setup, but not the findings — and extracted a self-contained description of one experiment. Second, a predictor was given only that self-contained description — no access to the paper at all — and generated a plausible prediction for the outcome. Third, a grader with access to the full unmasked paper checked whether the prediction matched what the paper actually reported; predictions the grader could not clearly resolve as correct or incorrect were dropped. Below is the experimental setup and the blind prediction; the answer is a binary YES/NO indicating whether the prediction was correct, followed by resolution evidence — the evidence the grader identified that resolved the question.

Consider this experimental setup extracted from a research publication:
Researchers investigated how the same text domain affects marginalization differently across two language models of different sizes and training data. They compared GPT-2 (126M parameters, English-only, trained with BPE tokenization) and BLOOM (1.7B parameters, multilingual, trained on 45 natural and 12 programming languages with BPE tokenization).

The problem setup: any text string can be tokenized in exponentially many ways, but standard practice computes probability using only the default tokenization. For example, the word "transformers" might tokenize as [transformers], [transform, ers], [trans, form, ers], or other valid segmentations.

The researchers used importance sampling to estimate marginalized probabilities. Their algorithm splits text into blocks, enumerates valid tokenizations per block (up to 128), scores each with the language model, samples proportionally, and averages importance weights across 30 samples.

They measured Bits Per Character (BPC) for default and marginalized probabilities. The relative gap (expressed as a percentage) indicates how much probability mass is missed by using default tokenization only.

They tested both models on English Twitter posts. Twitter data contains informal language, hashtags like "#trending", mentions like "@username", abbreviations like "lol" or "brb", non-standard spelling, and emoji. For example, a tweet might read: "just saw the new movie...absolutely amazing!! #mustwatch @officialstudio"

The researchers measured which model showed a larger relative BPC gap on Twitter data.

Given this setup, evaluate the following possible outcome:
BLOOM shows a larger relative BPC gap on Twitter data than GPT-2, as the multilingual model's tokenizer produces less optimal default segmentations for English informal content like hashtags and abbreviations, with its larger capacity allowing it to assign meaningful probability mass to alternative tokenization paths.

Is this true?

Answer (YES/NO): NO